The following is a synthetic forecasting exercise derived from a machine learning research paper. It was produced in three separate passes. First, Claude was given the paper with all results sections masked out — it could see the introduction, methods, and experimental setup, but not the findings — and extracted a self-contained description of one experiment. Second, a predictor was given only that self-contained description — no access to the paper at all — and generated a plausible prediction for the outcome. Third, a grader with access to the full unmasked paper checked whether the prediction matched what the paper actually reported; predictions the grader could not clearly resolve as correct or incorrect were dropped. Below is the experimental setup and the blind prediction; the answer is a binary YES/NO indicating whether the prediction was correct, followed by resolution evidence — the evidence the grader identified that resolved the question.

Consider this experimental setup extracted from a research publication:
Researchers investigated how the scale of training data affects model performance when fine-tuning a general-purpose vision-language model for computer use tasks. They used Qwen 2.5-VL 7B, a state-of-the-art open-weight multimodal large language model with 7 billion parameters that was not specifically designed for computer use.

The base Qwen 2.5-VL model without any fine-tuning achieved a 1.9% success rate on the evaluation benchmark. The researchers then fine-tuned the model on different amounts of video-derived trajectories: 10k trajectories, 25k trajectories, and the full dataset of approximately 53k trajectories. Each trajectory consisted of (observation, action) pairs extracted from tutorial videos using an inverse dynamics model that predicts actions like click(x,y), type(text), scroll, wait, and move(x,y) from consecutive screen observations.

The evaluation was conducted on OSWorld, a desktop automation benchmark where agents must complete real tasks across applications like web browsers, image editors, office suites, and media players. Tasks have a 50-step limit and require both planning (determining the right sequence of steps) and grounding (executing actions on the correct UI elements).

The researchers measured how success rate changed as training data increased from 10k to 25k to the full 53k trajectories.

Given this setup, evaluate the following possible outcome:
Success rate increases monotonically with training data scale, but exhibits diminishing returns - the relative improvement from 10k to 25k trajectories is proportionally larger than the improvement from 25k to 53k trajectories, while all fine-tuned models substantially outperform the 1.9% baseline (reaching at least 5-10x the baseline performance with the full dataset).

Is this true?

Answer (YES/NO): NO